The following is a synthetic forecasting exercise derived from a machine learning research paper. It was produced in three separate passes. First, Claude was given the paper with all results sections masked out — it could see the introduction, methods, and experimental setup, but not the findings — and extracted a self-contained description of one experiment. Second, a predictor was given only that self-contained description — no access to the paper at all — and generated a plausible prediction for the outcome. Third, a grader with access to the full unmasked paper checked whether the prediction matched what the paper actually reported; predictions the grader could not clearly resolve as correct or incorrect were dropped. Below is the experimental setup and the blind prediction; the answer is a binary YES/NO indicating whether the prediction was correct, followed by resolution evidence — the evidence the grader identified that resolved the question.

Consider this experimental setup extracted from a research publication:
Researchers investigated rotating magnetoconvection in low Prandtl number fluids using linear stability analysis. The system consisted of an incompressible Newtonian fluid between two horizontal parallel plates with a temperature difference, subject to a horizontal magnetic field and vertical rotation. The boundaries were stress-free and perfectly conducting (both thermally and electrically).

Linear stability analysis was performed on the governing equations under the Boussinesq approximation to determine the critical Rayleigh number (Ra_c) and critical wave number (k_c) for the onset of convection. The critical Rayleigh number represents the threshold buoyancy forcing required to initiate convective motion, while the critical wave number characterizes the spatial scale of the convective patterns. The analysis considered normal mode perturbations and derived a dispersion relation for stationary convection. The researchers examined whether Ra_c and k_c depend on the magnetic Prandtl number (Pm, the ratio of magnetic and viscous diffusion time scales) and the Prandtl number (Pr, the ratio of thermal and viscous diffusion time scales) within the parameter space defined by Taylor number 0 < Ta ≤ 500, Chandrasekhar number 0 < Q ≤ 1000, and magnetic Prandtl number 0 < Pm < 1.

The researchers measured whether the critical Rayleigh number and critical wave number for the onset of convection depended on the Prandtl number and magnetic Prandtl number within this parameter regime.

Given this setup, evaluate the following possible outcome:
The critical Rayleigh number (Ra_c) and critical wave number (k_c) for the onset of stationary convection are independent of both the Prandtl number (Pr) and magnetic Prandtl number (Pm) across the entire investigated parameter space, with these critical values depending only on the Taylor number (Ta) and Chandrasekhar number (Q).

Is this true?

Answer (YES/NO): NO